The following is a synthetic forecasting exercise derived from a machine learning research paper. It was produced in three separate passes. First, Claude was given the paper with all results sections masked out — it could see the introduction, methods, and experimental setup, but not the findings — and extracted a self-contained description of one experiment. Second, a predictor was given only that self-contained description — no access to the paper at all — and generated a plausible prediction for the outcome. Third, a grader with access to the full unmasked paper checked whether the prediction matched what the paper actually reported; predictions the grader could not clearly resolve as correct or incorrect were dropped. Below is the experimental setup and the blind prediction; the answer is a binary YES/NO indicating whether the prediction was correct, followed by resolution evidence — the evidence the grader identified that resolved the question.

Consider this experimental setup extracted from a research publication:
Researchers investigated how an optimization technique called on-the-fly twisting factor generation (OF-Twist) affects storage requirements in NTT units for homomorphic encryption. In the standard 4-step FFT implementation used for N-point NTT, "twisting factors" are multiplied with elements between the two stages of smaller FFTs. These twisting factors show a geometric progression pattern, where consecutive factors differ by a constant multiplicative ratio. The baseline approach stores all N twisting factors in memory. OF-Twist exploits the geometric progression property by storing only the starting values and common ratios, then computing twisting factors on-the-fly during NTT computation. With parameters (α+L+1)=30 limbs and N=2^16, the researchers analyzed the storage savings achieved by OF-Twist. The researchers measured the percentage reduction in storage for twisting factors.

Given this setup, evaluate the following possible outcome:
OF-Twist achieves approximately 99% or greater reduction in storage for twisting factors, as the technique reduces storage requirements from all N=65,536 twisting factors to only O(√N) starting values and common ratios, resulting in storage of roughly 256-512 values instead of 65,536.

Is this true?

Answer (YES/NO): YES